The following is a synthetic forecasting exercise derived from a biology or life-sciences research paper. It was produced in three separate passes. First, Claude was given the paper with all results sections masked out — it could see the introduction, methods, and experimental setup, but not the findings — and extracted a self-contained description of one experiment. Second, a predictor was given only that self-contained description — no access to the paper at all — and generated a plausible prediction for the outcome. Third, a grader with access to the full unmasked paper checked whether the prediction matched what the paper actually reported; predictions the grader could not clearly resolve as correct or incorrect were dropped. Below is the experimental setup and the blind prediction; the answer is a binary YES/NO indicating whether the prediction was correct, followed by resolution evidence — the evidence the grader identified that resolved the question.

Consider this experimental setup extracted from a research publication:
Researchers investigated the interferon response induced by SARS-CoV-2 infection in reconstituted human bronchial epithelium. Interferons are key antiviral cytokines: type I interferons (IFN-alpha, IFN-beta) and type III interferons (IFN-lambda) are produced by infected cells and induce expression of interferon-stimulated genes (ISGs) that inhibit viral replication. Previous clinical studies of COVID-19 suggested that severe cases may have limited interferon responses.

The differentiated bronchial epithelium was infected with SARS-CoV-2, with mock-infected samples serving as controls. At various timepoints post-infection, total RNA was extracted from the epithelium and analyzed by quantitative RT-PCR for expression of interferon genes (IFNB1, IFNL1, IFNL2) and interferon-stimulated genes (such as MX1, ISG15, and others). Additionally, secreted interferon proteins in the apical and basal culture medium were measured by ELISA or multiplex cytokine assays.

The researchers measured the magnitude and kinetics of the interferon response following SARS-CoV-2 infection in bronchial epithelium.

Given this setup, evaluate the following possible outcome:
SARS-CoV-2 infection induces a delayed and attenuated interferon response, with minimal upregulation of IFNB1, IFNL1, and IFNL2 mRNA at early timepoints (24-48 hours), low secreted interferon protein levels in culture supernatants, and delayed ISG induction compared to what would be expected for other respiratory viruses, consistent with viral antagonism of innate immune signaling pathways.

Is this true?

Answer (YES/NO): NO